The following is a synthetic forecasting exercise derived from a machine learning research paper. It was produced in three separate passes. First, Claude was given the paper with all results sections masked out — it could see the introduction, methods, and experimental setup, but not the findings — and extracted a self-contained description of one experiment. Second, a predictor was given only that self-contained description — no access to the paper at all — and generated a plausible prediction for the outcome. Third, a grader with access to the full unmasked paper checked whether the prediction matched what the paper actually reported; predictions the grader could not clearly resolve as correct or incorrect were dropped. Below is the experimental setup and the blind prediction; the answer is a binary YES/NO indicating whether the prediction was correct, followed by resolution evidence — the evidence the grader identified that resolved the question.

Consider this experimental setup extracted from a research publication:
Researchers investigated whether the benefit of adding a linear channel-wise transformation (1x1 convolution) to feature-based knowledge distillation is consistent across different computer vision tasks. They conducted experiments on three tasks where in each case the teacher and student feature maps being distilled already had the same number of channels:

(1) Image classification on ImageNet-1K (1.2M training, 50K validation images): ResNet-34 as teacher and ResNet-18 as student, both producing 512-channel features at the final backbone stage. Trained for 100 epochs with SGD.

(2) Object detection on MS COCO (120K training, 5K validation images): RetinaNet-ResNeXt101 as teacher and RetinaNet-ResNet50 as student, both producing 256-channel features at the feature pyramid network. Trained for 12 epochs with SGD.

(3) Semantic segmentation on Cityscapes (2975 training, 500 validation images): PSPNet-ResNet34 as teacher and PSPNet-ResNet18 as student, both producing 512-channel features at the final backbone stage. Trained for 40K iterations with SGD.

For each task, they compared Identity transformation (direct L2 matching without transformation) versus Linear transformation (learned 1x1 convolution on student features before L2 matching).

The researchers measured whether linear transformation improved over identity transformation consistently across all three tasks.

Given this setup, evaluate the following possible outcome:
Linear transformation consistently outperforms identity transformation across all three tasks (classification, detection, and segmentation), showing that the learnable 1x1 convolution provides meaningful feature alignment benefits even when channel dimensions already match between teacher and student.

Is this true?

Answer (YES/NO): YES